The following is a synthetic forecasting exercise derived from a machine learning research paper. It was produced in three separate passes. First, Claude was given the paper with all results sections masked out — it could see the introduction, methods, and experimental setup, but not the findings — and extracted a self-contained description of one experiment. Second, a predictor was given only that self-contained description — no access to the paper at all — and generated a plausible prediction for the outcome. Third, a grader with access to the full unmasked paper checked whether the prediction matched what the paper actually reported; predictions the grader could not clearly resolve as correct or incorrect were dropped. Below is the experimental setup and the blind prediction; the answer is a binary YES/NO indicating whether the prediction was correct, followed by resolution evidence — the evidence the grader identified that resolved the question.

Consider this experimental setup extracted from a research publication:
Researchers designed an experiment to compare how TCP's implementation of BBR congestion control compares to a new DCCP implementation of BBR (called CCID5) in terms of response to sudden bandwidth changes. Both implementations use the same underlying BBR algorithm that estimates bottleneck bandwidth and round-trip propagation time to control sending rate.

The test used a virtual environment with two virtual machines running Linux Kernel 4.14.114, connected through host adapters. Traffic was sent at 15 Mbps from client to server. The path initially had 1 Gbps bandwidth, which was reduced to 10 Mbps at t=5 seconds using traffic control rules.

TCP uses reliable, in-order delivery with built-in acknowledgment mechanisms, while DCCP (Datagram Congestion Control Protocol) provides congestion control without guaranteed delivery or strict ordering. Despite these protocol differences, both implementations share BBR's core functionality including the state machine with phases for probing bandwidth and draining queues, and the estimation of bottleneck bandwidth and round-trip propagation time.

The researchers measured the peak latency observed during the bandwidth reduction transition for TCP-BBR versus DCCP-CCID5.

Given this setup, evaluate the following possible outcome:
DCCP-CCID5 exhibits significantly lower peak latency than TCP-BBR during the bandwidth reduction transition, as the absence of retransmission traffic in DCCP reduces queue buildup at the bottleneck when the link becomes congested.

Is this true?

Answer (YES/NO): NO